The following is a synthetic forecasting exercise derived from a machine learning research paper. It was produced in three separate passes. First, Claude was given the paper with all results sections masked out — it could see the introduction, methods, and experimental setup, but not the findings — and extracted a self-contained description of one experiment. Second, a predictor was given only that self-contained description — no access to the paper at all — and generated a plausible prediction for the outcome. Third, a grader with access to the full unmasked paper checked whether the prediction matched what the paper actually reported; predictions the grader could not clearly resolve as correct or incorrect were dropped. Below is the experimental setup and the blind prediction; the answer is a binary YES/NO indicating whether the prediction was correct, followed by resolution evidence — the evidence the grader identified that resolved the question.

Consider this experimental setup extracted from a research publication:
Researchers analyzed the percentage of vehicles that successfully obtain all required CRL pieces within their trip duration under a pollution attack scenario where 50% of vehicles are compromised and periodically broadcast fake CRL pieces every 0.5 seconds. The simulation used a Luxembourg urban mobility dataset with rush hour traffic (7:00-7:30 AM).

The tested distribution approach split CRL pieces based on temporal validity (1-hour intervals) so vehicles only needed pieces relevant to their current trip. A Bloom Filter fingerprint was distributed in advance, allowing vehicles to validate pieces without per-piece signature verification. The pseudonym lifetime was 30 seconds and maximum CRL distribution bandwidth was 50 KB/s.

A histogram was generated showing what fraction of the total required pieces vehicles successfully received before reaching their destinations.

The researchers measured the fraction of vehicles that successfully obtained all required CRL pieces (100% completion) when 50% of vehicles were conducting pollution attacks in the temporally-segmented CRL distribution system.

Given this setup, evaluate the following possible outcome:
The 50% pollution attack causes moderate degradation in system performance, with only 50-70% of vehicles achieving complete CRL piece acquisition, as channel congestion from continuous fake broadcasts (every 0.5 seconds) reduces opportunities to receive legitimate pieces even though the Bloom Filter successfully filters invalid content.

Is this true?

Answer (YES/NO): NO